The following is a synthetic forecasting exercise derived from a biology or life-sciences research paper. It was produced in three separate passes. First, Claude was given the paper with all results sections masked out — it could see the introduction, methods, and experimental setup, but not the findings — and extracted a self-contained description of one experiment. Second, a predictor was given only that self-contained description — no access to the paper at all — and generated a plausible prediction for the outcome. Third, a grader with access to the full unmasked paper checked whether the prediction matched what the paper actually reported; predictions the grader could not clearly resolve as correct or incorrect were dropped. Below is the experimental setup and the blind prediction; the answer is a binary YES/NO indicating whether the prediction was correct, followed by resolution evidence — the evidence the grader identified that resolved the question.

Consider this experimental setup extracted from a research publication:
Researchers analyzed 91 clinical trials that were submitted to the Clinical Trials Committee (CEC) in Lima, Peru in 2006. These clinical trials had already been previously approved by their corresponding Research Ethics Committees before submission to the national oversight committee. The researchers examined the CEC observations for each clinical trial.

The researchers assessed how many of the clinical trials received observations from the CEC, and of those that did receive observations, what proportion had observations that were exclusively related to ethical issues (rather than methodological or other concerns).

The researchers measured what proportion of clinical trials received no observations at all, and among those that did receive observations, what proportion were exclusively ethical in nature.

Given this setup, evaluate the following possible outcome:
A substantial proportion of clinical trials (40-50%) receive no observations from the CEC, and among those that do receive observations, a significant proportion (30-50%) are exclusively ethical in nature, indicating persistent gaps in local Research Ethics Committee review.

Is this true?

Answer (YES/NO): NO